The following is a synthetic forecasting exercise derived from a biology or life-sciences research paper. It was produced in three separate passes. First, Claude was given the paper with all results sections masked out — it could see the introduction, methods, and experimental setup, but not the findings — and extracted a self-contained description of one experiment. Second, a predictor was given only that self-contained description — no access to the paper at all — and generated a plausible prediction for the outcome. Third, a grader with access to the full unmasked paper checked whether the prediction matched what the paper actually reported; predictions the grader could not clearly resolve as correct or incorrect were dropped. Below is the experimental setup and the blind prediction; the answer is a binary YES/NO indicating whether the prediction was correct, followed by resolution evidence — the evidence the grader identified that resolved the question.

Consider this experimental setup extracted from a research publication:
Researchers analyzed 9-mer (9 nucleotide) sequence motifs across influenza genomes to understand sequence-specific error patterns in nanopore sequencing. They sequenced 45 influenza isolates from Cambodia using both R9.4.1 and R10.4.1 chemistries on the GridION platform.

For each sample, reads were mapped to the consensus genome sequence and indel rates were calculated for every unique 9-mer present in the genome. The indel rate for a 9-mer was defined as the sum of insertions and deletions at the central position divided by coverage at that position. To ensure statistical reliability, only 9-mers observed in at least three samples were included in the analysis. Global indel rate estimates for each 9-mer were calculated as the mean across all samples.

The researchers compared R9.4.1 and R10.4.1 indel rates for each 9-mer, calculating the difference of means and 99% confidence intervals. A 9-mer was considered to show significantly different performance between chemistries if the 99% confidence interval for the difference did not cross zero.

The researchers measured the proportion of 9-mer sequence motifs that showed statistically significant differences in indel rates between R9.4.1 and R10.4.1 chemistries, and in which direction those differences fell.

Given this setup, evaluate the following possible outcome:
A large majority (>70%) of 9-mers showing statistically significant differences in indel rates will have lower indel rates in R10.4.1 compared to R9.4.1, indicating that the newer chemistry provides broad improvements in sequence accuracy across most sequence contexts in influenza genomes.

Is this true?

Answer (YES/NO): YES